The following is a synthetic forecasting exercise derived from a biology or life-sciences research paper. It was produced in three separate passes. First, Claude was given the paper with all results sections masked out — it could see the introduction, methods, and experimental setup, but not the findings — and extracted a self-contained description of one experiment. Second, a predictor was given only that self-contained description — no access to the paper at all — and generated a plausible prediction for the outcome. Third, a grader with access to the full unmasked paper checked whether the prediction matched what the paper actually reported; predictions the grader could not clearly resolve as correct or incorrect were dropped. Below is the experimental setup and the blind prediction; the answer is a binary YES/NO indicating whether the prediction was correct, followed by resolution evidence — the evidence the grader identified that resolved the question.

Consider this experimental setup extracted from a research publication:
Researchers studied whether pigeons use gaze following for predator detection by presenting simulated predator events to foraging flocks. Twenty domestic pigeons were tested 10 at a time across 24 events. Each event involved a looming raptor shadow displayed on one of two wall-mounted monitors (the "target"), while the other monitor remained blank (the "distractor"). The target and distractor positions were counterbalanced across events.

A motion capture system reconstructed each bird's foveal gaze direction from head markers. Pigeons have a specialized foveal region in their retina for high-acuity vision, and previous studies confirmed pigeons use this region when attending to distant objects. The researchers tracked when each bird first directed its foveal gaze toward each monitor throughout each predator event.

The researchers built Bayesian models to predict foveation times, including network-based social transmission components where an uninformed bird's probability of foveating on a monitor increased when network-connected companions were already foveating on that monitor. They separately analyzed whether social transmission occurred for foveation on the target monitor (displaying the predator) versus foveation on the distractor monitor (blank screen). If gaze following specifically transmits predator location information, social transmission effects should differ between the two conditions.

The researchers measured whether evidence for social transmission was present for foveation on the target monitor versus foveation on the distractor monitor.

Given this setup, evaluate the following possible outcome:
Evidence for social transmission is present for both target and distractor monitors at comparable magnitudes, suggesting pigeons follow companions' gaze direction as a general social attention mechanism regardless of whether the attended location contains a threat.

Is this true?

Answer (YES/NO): NO